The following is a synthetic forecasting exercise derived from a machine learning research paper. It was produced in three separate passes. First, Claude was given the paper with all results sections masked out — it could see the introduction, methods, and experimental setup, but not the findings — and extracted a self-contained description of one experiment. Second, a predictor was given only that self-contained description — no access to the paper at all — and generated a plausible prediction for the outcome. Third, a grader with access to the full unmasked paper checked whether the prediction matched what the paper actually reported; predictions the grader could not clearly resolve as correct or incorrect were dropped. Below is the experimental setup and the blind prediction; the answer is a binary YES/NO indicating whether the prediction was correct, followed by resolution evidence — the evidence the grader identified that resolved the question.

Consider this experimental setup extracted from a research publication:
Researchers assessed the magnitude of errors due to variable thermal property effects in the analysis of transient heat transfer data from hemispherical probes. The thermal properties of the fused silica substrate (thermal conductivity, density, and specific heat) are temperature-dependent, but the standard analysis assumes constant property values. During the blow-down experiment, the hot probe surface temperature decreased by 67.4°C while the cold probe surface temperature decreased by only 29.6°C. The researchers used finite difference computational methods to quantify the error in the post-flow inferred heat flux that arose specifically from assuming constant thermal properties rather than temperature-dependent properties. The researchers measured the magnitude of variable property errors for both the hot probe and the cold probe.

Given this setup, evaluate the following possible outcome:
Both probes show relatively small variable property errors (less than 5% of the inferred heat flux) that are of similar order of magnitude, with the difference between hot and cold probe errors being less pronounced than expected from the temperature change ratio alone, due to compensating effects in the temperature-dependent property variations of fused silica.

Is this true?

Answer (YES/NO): NO